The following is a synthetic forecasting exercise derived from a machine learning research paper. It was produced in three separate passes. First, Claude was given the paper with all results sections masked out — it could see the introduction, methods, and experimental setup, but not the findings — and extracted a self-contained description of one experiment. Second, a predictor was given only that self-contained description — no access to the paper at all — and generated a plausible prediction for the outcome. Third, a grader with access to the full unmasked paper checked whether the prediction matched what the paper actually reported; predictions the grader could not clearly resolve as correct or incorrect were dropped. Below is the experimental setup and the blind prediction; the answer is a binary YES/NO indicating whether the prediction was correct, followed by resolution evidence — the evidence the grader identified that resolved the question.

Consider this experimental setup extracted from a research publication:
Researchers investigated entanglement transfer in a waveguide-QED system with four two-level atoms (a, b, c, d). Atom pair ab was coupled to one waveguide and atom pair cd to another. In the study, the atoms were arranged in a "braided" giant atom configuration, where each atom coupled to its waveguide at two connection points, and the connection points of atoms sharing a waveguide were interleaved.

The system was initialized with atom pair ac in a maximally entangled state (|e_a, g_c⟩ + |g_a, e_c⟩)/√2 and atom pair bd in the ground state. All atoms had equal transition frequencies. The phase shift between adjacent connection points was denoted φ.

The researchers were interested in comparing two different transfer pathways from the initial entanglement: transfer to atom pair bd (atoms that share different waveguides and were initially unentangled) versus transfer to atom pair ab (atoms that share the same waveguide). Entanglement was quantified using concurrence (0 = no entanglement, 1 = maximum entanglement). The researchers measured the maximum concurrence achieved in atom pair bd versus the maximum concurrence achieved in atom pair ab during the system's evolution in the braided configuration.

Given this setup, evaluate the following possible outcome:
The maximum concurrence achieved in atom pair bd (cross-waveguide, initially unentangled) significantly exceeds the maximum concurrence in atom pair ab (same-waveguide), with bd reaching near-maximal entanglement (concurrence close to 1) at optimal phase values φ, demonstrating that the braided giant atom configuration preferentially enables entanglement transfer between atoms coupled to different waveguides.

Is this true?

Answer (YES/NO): YES